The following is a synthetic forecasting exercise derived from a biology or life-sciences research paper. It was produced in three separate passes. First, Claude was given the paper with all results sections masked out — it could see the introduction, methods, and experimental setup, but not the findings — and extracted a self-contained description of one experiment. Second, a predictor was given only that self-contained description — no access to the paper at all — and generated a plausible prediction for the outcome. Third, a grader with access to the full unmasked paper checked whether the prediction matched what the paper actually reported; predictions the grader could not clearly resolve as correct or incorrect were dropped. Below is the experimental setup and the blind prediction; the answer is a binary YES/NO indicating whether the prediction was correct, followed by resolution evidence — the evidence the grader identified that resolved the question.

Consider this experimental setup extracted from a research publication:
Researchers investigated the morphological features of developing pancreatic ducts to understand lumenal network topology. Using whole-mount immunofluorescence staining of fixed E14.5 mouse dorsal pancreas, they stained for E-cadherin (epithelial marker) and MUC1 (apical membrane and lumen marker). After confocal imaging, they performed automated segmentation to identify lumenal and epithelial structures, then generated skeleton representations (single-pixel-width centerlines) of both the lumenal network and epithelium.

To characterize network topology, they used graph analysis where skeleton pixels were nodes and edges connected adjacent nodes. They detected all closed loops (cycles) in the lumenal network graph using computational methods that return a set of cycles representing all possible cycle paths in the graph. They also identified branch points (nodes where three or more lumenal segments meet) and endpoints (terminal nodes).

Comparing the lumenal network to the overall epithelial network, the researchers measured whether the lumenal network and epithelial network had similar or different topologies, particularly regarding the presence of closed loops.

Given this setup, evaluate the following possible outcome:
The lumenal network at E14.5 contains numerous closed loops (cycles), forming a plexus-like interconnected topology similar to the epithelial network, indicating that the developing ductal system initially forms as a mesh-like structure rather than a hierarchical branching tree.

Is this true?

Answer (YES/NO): NO